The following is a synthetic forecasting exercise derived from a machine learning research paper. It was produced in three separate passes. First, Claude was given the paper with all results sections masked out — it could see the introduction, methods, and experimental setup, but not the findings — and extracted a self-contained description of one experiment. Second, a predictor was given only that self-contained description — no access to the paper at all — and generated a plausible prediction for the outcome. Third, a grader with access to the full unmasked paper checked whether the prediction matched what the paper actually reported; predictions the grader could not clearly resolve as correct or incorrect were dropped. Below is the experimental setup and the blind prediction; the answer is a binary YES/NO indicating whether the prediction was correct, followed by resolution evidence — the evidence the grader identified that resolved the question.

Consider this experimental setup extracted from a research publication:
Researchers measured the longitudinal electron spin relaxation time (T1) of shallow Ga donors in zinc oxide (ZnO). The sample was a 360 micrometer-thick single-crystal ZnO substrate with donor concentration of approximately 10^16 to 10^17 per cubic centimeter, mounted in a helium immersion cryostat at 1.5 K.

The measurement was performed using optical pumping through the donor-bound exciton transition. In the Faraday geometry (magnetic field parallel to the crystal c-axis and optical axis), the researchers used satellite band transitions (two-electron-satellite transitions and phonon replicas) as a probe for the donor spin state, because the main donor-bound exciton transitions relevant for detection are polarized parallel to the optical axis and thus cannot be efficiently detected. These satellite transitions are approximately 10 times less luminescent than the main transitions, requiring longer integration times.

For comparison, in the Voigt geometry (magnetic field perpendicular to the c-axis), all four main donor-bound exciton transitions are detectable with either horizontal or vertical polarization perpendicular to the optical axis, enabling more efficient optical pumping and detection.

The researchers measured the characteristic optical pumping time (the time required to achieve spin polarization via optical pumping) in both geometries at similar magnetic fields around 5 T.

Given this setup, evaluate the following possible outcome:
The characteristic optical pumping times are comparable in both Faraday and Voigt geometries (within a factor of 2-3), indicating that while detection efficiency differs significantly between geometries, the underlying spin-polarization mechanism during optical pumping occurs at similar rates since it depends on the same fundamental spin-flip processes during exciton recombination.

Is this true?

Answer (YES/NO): NO